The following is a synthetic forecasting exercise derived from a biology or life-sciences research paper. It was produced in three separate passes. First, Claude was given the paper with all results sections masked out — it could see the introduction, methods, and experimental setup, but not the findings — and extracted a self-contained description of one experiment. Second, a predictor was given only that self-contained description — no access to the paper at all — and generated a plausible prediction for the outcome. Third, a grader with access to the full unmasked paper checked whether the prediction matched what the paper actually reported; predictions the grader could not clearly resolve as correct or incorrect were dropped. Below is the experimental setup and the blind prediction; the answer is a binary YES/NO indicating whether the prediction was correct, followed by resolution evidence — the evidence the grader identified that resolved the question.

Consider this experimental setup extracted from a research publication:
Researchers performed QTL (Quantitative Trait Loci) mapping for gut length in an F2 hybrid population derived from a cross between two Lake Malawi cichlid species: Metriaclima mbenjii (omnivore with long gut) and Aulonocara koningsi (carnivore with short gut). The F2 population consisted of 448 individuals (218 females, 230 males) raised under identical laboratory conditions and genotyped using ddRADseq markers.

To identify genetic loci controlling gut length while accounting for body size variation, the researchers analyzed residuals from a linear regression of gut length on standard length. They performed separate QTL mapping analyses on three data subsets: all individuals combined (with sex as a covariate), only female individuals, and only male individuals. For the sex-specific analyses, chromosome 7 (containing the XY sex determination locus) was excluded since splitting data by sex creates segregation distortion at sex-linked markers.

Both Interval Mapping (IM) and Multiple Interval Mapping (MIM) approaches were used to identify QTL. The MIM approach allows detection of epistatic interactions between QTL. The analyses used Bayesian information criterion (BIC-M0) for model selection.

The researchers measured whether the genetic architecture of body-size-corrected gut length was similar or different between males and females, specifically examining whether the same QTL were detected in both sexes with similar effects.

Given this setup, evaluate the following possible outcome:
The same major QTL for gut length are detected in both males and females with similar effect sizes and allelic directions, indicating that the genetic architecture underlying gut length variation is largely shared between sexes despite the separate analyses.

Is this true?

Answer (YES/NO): NO